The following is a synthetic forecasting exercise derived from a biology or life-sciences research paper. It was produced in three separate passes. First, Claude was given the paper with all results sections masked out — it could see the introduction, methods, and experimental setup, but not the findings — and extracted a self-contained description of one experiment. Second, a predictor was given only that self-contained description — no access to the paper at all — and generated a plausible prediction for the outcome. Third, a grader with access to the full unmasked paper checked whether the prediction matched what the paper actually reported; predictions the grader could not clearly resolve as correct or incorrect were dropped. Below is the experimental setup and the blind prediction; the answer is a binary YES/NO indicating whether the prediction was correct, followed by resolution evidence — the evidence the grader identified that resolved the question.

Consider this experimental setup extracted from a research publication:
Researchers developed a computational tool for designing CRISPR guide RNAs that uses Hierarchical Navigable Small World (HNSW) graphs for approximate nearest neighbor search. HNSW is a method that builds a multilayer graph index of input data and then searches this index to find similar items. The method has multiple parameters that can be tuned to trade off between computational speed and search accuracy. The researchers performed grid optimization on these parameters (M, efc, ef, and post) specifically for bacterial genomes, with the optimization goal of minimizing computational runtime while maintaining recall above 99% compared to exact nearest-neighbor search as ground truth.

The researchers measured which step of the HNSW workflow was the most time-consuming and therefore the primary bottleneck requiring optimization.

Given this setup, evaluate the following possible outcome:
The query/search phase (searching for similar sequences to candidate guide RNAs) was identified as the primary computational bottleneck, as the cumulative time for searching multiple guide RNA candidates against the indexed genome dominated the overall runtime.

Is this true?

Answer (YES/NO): NO